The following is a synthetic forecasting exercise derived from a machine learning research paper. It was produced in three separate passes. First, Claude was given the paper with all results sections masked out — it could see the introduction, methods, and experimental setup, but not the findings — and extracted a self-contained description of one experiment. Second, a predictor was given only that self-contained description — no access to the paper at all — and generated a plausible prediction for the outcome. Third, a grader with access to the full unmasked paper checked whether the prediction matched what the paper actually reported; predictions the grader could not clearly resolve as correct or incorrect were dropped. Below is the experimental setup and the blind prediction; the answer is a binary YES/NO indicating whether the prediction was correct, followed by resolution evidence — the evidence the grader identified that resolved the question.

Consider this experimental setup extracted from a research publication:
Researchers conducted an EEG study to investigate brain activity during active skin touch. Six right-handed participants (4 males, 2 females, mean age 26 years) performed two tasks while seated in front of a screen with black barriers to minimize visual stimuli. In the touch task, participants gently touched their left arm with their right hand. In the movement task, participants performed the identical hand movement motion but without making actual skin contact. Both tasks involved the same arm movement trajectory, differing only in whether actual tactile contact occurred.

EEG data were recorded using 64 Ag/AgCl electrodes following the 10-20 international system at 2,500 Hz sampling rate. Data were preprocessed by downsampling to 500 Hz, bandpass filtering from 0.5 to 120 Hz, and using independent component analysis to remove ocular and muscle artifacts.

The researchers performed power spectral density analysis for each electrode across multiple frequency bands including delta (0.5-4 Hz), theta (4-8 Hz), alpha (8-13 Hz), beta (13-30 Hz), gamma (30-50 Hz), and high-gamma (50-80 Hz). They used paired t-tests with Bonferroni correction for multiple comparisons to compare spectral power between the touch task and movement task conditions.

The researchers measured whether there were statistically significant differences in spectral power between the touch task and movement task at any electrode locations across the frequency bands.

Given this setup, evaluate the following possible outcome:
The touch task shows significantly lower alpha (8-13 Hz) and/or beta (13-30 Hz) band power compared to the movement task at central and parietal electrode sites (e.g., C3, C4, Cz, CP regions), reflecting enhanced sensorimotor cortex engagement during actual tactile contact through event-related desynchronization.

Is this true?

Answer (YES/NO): NO